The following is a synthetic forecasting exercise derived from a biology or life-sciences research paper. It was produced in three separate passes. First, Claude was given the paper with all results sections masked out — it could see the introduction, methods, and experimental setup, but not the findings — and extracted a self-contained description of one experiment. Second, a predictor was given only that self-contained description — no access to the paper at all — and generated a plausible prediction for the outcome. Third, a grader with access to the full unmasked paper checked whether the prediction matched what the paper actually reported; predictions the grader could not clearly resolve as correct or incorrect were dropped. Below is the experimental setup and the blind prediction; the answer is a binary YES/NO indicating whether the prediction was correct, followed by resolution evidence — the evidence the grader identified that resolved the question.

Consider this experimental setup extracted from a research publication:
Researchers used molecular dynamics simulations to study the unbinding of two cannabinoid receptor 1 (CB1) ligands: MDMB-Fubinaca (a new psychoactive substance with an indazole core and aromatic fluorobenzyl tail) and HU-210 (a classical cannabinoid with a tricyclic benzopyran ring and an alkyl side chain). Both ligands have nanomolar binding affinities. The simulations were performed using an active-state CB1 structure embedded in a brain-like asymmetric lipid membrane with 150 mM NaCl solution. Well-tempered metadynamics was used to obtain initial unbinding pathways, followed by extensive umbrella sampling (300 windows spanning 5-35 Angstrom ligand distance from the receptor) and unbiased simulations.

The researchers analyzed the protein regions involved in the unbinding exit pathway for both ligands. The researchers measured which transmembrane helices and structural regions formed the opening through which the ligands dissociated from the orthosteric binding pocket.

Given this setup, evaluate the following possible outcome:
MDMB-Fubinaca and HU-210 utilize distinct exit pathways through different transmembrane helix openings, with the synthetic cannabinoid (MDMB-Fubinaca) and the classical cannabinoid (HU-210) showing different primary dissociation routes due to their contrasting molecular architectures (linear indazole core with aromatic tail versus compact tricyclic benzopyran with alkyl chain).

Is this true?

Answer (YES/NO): NO